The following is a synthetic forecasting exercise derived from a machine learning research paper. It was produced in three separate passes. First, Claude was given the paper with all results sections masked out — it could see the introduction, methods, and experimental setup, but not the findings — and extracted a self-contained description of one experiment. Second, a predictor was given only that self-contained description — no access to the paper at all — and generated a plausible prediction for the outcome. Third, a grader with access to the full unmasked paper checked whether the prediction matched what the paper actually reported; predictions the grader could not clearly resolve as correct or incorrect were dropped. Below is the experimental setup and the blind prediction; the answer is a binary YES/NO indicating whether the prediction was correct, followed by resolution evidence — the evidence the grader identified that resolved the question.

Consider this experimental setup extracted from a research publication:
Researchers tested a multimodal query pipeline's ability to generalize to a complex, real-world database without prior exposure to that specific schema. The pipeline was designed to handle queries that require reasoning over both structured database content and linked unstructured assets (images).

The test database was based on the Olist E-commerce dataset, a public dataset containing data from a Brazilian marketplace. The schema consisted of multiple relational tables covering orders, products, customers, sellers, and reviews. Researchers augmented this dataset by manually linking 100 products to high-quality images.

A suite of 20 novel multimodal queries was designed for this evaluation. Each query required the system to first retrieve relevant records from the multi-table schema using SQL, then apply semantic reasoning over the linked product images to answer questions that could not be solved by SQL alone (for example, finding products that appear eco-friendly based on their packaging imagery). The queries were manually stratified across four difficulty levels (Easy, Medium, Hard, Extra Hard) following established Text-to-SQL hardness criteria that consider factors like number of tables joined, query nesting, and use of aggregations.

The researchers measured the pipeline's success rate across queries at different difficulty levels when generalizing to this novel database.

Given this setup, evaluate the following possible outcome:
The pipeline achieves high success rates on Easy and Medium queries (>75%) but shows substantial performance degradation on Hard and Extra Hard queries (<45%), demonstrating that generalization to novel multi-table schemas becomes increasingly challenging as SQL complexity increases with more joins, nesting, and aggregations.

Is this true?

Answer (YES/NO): NO